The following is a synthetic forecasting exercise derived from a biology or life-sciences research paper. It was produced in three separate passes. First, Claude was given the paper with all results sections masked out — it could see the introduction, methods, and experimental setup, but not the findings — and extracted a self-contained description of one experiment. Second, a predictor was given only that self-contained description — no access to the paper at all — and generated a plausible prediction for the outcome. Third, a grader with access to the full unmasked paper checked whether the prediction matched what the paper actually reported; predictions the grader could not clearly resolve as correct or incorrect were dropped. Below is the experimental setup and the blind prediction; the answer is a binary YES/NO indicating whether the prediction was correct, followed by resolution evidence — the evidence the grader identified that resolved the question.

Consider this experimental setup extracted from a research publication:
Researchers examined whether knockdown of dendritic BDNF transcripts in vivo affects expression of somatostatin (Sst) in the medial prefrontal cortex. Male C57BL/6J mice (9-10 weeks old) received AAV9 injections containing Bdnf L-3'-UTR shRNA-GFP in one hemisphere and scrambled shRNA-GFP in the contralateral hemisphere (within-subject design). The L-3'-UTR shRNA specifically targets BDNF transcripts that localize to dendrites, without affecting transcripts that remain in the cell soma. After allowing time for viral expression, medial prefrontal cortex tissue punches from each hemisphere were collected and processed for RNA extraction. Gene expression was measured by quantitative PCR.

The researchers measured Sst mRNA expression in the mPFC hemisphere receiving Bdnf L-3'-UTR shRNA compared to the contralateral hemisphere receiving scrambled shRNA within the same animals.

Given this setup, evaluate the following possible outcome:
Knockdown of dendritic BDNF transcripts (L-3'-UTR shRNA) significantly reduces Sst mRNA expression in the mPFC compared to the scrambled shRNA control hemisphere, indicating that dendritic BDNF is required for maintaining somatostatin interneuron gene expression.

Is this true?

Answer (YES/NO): YES